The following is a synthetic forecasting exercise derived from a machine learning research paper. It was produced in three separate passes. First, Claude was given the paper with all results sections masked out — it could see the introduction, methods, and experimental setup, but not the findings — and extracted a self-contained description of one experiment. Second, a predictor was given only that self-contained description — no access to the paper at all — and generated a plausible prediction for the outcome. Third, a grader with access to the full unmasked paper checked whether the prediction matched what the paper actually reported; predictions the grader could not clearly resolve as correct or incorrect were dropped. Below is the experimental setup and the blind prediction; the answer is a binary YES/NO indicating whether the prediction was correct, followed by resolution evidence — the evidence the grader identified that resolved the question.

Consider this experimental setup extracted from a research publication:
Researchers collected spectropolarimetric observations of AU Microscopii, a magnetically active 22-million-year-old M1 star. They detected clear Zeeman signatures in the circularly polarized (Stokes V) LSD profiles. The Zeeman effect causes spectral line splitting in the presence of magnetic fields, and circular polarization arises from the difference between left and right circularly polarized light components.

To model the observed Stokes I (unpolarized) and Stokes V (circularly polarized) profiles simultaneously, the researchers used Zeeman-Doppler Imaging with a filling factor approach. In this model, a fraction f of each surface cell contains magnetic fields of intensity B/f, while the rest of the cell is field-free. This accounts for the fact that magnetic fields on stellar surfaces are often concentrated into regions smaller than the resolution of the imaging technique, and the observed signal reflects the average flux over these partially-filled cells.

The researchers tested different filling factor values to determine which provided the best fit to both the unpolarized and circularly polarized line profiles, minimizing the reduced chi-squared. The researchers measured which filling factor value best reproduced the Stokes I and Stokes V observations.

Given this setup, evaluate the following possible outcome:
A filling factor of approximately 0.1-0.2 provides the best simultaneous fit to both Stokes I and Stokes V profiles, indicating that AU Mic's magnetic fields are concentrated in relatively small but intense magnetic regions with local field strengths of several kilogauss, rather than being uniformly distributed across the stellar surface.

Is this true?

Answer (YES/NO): YES